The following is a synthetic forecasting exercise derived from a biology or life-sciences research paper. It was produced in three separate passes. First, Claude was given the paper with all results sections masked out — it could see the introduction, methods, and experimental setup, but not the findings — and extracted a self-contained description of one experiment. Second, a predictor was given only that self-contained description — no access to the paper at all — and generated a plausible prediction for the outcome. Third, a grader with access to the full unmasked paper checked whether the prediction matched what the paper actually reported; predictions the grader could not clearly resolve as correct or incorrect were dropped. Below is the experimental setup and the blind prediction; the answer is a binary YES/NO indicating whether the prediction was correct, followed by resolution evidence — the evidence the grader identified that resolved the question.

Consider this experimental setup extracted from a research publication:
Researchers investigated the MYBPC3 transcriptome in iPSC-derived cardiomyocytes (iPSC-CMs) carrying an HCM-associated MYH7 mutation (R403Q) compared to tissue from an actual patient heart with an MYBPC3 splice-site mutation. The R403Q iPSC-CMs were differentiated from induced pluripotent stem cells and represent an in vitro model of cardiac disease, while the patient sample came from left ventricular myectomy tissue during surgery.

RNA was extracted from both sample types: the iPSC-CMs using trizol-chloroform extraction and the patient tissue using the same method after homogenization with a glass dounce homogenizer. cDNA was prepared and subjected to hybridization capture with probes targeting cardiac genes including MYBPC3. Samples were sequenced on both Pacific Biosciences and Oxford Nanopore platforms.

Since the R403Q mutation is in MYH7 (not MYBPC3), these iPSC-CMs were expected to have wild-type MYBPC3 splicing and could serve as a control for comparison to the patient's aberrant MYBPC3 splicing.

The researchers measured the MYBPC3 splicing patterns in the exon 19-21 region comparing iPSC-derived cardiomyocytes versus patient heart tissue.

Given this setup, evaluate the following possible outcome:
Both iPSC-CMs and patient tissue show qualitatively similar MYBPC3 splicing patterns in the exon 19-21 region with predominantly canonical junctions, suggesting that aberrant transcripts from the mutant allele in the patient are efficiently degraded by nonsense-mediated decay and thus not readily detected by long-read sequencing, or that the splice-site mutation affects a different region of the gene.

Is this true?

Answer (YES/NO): NO